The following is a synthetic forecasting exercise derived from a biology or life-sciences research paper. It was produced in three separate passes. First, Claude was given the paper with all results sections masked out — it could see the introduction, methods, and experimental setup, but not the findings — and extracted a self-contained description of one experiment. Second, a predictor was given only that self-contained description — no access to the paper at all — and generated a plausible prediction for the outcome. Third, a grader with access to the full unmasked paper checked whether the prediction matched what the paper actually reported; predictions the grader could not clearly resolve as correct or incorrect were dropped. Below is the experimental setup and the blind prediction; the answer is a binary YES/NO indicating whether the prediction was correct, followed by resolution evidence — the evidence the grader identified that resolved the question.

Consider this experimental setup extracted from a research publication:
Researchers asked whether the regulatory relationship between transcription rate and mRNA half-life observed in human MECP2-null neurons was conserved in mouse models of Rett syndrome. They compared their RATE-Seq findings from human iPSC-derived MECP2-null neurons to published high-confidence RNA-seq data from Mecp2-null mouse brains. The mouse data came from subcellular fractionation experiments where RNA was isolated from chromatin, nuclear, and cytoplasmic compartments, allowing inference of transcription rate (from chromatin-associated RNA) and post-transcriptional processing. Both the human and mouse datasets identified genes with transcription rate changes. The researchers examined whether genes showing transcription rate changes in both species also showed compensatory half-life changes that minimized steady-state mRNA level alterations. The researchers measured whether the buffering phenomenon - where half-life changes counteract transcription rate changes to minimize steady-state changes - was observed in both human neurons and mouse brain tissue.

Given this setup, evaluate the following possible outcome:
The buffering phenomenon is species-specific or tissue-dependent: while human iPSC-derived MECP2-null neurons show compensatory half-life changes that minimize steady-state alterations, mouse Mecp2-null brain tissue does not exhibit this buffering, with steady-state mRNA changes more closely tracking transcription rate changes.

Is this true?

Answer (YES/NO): NO